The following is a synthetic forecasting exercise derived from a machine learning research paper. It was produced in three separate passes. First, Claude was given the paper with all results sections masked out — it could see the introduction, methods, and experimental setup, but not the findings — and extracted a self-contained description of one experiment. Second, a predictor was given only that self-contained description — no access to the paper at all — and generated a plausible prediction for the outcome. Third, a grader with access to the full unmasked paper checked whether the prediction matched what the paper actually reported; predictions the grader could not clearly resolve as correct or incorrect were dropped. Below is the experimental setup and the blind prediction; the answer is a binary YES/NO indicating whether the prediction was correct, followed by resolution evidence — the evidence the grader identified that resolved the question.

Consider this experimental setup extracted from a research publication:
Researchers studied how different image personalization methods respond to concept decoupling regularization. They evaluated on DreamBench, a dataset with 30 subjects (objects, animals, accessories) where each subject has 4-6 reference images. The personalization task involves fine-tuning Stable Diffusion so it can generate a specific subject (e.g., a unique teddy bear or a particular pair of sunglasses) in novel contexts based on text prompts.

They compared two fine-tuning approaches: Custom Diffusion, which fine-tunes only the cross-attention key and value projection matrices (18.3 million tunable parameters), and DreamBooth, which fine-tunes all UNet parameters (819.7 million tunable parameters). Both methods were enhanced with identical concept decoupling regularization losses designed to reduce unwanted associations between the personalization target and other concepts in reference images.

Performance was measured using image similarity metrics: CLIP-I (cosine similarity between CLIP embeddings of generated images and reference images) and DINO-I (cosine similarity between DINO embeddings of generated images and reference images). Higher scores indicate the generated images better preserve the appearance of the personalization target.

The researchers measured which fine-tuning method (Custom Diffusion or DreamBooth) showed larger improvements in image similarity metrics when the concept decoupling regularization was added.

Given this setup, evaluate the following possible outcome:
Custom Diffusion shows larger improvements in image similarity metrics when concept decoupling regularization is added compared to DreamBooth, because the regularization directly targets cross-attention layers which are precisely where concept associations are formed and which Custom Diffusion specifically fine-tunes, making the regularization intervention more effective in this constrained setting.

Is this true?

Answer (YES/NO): YES